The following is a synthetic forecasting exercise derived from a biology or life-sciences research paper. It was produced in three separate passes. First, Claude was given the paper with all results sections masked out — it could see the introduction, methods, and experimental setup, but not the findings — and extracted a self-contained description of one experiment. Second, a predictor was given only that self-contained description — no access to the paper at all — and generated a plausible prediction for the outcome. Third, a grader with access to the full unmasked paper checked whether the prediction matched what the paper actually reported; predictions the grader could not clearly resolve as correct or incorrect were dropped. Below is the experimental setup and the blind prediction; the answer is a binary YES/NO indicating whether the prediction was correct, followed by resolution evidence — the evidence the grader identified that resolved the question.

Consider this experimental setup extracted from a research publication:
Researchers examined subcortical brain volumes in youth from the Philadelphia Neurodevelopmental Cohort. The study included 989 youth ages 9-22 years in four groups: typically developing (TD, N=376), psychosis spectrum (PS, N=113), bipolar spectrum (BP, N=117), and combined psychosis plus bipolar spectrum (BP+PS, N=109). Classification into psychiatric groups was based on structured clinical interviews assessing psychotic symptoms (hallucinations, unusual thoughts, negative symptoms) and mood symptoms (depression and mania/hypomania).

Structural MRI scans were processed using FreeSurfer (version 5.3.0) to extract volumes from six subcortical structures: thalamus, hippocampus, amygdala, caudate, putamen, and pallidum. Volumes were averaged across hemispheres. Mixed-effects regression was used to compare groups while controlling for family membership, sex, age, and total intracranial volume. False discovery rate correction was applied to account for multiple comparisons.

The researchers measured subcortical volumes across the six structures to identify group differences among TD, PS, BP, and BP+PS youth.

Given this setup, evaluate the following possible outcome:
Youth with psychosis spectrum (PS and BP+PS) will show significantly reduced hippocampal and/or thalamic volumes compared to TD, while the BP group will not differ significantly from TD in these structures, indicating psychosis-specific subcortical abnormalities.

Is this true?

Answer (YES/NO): NO